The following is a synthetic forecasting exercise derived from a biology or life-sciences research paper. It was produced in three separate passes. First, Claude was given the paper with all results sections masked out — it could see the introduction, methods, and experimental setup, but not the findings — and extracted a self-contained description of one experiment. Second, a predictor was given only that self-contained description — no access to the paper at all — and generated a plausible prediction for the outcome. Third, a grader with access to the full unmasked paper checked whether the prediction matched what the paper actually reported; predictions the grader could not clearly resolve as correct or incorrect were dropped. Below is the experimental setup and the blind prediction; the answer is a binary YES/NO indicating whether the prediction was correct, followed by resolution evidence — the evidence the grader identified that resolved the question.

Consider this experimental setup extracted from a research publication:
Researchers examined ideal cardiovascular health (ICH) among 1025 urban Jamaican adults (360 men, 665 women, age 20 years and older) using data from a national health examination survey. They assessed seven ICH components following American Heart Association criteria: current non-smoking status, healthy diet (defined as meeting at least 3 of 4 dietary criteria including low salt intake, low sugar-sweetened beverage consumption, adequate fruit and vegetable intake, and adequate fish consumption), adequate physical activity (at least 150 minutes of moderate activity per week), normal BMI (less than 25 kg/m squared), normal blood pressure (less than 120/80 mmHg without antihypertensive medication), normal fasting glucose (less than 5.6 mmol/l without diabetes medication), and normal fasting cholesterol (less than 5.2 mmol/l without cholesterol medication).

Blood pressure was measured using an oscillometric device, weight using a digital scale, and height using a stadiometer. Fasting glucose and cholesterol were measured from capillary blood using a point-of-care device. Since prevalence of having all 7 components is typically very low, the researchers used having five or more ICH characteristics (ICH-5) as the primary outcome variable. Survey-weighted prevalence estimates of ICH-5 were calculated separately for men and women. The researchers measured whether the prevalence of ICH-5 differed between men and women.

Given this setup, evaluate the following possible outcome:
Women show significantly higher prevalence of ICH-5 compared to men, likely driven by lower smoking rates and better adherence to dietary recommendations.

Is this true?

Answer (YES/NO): NO